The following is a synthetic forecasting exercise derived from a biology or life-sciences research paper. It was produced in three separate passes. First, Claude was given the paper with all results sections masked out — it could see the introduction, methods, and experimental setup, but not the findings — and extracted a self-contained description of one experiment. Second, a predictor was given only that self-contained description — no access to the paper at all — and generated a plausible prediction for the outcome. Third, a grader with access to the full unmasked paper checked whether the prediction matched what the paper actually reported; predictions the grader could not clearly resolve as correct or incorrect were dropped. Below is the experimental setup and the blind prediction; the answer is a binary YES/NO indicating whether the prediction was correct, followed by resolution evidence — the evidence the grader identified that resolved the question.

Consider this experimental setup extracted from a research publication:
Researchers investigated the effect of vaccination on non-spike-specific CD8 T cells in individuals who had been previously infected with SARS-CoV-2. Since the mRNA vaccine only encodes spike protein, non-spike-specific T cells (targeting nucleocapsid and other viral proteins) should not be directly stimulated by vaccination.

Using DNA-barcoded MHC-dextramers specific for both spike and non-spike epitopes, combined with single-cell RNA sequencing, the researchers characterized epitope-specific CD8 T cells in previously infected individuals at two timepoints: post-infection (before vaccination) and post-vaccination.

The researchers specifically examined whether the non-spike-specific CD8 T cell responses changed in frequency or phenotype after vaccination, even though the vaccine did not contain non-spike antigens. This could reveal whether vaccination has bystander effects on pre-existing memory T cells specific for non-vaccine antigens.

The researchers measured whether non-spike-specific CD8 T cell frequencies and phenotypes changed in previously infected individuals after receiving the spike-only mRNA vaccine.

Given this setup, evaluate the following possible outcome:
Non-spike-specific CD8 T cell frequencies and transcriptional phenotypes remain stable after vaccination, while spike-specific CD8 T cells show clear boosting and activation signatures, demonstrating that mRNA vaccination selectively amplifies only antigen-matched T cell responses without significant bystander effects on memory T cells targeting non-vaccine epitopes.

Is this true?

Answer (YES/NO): YES